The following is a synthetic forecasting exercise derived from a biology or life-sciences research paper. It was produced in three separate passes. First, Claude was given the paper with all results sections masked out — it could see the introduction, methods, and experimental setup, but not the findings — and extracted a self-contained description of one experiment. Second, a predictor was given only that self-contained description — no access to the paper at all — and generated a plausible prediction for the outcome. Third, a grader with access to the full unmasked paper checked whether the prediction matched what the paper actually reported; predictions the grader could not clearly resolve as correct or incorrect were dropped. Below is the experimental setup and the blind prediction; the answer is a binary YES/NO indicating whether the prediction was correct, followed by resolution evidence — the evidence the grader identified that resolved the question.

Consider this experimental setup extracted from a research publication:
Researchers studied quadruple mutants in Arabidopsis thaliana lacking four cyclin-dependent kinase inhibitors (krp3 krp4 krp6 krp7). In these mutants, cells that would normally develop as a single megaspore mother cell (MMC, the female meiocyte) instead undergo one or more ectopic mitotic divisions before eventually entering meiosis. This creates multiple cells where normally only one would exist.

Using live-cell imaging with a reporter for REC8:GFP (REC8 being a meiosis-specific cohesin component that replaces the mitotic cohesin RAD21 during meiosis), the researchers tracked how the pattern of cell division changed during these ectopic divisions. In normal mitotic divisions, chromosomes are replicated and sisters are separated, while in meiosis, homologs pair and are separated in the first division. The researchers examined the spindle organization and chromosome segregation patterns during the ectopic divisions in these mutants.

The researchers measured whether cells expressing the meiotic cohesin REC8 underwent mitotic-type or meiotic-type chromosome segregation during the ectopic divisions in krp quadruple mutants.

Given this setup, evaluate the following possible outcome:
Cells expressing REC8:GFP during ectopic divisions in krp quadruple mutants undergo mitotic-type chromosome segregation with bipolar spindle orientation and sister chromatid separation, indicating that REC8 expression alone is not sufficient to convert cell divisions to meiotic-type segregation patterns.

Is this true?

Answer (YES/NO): YES